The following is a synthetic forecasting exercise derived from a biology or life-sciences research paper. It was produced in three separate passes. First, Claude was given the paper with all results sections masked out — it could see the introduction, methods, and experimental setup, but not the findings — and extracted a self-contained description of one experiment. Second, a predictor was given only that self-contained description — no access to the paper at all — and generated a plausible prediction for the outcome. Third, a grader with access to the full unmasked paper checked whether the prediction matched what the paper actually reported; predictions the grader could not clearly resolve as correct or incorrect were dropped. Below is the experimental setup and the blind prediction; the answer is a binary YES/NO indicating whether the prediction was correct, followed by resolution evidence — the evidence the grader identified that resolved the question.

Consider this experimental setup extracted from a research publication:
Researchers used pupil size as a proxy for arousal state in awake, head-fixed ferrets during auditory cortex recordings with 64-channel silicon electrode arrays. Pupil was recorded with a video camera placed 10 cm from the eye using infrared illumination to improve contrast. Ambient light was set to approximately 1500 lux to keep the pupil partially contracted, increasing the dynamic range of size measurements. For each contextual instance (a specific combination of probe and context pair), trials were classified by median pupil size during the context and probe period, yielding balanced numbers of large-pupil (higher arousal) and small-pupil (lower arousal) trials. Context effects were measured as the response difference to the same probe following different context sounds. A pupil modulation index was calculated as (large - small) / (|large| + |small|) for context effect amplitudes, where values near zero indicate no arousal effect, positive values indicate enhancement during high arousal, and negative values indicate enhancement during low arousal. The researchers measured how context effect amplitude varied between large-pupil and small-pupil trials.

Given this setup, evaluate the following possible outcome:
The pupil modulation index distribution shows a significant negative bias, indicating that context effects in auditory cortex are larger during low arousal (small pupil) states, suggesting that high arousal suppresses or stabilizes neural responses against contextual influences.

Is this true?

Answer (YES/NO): NO